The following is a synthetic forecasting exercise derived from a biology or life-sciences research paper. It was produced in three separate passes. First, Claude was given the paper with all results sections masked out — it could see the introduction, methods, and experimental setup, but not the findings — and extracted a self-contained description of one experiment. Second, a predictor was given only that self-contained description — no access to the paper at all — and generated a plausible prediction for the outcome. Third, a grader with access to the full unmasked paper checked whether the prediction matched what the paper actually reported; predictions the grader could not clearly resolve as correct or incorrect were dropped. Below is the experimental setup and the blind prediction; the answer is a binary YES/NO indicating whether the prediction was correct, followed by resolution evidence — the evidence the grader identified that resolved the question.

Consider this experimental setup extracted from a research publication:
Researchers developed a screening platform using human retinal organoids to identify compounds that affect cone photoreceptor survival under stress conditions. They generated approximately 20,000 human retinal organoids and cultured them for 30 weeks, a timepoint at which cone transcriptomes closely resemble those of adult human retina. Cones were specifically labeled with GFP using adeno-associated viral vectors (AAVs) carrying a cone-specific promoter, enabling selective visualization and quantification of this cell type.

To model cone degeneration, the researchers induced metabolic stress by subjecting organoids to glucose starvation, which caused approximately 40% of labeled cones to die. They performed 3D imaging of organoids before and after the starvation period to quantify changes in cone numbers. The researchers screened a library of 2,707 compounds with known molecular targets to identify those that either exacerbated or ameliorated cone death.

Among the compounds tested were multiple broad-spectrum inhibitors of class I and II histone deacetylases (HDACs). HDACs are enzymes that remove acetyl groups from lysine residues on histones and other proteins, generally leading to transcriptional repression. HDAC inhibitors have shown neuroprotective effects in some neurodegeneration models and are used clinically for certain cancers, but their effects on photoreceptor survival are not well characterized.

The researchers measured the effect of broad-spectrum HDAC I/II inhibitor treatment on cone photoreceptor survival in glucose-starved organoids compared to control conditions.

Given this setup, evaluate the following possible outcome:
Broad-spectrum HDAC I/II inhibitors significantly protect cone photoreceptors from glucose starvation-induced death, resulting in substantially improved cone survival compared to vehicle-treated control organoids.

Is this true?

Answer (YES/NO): NO